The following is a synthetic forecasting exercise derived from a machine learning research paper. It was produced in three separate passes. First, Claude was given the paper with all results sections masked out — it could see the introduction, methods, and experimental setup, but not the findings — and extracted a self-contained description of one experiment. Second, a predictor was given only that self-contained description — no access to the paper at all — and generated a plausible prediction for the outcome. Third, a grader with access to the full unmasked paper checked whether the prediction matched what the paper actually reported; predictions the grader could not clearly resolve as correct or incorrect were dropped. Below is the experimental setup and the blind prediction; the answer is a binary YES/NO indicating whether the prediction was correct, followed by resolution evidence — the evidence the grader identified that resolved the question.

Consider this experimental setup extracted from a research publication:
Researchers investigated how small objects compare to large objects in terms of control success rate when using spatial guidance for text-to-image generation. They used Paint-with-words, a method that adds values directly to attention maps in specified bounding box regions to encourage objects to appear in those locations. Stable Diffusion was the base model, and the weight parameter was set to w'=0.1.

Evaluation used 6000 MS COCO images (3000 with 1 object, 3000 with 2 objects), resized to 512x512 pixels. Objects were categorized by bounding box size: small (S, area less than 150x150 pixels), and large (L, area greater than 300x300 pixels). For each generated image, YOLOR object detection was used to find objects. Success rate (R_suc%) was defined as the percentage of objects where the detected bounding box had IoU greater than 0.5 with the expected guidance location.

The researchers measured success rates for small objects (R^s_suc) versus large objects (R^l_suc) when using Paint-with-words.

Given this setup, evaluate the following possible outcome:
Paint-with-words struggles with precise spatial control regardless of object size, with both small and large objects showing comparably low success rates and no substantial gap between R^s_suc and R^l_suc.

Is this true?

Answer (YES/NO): NO